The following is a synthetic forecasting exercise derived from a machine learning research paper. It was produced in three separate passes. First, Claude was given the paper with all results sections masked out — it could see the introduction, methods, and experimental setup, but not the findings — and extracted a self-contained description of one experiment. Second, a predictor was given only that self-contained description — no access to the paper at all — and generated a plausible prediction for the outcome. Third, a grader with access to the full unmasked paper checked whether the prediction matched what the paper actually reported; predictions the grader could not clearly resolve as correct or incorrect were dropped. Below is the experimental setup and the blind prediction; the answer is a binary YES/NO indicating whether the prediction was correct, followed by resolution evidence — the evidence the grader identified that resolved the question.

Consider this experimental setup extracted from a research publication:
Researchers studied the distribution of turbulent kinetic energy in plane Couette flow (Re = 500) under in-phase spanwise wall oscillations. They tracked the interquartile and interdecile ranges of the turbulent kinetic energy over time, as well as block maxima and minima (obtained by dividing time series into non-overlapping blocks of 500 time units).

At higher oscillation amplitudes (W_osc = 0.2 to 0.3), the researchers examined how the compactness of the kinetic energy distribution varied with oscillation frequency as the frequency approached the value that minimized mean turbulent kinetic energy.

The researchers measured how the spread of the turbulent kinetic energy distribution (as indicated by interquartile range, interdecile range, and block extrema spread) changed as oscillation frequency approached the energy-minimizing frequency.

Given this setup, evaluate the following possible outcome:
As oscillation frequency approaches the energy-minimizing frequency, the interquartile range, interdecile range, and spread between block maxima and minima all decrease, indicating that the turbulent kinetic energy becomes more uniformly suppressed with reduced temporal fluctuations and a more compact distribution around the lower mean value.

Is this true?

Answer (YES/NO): YES